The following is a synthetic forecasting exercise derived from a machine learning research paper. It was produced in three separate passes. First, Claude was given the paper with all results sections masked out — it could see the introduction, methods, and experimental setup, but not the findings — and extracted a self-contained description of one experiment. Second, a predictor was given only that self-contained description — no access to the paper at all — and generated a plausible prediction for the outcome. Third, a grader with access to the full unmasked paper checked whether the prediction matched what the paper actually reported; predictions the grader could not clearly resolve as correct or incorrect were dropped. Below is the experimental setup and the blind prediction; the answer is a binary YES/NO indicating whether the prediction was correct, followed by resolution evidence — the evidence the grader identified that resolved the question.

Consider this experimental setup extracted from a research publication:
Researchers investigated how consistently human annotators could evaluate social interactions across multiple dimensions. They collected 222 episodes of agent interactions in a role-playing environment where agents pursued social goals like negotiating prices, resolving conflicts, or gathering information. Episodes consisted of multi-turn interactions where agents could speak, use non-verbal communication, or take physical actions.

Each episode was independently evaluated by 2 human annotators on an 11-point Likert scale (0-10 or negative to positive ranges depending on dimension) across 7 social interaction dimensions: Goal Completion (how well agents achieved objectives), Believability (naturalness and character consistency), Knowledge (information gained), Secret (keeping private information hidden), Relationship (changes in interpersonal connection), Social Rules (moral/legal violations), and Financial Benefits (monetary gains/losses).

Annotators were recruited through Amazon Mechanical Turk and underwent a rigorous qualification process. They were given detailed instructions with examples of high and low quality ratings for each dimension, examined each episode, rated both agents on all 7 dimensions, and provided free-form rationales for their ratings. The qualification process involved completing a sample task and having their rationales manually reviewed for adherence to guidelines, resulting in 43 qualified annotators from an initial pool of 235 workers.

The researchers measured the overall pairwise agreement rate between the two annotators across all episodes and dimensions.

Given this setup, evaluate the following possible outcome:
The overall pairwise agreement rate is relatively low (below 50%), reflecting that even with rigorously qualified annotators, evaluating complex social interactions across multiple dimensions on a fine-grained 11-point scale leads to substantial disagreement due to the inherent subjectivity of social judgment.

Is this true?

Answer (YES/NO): NO